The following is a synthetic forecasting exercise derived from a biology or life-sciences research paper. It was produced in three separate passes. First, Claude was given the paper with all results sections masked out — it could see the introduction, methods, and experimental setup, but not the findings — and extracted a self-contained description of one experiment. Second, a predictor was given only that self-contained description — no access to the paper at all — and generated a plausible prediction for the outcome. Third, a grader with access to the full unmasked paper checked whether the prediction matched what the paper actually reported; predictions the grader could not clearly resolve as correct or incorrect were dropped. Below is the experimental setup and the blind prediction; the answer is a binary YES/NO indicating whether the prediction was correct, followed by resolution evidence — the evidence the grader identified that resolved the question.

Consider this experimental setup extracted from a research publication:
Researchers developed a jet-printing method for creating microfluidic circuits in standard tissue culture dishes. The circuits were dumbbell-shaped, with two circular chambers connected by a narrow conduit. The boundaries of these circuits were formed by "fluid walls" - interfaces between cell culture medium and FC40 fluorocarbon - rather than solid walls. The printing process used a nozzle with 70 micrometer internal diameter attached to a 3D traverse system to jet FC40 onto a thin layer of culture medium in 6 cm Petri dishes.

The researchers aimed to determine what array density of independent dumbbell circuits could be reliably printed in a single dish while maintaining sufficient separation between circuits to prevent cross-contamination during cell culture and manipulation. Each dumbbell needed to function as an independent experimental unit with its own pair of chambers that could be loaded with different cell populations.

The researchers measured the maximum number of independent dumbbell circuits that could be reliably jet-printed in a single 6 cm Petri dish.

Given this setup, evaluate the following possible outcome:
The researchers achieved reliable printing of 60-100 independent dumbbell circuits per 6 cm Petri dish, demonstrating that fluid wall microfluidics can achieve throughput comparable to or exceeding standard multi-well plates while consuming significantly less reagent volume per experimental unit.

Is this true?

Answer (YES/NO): NO